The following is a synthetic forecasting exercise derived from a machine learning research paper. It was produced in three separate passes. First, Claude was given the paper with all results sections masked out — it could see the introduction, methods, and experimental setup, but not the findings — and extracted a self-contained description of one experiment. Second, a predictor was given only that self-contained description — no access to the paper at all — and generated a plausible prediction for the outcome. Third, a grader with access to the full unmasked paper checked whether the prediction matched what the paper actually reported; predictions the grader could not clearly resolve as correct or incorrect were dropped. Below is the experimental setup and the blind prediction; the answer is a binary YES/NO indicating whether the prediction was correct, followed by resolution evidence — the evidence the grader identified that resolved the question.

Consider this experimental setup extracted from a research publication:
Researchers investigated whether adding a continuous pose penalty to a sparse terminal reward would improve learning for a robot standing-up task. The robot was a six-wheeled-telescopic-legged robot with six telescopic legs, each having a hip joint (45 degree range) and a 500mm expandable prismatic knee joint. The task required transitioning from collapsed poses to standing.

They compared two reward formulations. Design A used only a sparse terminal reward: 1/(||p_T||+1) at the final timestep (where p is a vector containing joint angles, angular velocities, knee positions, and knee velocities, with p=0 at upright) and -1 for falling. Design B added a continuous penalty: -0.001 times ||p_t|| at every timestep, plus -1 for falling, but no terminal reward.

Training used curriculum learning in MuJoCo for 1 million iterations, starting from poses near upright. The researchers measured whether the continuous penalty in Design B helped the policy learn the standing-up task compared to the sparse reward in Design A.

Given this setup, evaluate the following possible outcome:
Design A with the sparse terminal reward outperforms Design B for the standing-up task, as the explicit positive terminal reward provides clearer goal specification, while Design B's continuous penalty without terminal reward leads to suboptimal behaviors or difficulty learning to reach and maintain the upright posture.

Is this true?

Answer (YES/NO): NO